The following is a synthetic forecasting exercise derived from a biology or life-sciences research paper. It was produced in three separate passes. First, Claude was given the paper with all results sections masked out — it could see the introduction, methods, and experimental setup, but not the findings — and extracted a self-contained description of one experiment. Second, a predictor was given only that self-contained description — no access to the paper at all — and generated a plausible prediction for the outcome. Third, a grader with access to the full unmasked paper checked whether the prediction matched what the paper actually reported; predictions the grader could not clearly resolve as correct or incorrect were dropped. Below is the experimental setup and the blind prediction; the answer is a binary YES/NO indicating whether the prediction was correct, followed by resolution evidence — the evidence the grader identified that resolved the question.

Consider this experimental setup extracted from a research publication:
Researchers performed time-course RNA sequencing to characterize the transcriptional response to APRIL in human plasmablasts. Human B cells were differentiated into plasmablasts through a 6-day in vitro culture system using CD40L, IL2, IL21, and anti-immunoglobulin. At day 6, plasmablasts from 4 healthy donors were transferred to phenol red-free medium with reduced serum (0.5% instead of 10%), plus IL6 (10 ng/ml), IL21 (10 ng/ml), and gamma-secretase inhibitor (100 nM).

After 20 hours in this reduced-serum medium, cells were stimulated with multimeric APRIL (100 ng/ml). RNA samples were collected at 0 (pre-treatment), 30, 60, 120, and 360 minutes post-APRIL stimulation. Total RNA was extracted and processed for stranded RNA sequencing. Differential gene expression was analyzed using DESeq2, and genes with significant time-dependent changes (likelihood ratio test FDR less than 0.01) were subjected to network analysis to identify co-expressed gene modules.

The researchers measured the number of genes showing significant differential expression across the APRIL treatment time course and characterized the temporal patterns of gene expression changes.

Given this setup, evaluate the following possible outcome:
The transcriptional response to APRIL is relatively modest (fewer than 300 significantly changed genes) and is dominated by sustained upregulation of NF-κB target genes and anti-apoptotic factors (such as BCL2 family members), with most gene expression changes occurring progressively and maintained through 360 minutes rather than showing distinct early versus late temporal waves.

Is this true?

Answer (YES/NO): NO